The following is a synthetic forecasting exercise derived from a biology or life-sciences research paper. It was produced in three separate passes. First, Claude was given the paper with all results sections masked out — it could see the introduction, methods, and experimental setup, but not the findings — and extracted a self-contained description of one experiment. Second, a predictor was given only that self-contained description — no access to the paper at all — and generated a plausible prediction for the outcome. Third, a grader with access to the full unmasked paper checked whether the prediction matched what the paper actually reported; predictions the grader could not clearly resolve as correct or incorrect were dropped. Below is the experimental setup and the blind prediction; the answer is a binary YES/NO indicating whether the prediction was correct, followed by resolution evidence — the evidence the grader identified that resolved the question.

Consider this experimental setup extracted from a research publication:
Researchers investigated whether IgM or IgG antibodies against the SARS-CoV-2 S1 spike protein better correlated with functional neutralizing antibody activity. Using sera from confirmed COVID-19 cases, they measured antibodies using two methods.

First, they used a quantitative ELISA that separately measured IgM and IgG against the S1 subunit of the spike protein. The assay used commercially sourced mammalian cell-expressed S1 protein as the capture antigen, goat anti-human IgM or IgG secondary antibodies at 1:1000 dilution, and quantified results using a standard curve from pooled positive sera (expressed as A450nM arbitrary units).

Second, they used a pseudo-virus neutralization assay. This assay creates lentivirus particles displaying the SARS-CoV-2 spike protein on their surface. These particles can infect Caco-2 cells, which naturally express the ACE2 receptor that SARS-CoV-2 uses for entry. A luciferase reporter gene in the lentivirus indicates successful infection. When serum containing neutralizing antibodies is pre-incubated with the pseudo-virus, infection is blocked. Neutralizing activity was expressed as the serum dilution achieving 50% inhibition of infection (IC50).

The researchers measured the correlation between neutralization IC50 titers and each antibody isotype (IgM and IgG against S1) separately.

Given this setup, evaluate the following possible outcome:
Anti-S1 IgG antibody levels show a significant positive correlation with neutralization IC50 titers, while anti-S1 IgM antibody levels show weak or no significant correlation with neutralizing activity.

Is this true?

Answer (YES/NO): NO